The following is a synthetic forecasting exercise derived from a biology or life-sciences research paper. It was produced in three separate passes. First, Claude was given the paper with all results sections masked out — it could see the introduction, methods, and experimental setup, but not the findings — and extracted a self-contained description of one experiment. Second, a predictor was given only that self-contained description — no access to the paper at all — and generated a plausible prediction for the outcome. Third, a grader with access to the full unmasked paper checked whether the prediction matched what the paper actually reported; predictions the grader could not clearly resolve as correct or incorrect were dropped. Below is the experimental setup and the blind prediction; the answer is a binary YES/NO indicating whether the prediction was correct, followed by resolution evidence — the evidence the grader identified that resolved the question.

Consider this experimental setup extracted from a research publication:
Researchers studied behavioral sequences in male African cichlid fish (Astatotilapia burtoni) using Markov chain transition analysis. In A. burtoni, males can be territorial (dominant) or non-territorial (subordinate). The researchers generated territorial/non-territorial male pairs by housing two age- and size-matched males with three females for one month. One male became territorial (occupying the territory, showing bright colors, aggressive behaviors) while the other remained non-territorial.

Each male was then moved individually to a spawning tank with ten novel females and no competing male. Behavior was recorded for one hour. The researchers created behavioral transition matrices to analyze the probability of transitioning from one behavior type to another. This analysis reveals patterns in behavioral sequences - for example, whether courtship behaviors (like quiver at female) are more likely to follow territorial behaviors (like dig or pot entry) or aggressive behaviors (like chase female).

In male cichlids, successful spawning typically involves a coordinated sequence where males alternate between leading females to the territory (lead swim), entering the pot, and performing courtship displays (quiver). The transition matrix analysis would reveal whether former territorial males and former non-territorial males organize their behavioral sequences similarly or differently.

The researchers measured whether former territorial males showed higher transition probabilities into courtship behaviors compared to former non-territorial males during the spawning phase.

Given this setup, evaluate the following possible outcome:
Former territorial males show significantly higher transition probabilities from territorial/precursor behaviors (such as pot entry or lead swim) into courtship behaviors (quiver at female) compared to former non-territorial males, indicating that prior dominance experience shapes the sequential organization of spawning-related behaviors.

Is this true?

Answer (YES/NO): NO